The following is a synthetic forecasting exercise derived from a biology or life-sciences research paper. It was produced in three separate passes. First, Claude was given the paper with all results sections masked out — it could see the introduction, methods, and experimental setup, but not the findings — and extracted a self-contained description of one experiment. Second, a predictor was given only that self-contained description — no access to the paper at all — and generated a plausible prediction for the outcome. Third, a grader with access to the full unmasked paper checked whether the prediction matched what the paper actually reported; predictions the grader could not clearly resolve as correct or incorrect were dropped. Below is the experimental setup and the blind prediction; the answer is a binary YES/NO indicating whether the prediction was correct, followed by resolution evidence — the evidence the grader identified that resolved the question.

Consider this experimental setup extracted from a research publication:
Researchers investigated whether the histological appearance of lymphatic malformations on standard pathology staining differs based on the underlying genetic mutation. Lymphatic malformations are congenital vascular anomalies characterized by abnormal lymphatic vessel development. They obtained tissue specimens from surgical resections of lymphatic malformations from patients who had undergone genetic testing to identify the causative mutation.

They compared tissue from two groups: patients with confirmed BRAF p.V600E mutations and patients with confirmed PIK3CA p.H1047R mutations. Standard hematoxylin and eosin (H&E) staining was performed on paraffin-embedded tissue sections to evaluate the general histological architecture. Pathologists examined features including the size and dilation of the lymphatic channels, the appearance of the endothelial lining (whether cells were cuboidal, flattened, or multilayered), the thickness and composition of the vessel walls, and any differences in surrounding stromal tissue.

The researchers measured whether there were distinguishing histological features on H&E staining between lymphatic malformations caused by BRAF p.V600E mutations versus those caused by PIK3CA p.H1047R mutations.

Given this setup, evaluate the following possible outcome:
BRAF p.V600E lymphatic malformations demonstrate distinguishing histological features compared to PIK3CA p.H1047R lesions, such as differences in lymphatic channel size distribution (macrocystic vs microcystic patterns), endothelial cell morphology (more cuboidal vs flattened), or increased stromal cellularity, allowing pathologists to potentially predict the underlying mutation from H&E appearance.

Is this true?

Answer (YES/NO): NO